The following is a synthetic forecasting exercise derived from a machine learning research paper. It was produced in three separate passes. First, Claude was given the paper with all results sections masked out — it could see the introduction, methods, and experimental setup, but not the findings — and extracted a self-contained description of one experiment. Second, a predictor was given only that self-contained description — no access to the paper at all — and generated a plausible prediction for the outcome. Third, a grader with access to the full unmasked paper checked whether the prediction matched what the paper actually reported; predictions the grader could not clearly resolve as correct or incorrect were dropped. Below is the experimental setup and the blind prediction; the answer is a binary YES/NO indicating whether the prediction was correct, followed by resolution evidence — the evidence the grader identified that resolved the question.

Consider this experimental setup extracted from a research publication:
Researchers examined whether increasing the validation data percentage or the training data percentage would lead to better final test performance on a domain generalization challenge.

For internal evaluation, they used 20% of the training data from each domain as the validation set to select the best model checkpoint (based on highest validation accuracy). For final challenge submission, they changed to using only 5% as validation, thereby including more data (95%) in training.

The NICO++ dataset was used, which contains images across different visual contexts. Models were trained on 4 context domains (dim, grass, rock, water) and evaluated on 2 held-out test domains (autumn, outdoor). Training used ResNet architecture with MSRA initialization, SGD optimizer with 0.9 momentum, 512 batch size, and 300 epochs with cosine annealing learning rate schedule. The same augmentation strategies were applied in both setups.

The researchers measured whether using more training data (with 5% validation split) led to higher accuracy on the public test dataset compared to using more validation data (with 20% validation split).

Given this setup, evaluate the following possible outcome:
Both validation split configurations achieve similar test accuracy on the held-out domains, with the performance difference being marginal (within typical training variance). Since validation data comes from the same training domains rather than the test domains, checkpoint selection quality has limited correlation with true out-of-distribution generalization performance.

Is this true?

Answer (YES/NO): NO